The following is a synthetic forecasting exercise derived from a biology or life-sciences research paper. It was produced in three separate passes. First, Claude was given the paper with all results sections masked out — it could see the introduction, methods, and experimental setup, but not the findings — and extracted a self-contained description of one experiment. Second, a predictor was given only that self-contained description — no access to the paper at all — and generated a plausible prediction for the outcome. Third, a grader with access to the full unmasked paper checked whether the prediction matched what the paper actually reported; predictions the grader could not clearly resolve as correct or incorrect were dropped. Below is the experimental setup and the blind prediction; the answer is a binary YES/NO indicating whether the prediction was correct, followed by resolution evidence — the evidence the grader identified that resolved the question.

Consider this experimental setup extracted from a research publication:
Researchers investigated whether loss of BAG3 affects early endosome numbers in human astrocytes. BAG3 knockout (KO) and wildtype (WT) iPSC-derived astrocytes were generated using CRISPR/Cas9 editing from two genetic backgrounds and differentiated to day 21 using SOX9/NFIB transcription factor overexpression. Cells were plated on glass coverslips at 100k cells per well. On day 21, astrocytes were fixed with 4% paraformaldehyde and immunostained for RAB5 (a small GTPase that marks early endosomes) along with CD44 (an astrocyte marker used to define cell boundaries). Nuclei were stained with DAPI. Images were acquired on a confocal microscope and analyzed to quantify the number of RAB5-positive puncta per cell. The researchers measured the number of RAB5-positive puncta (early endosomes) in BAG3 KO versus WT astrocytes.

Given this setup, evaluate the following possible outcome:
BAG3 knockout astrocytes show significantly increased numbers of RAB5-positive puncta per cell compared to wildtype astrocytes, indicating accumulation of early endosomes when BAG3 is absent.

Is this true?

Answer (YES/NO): NO